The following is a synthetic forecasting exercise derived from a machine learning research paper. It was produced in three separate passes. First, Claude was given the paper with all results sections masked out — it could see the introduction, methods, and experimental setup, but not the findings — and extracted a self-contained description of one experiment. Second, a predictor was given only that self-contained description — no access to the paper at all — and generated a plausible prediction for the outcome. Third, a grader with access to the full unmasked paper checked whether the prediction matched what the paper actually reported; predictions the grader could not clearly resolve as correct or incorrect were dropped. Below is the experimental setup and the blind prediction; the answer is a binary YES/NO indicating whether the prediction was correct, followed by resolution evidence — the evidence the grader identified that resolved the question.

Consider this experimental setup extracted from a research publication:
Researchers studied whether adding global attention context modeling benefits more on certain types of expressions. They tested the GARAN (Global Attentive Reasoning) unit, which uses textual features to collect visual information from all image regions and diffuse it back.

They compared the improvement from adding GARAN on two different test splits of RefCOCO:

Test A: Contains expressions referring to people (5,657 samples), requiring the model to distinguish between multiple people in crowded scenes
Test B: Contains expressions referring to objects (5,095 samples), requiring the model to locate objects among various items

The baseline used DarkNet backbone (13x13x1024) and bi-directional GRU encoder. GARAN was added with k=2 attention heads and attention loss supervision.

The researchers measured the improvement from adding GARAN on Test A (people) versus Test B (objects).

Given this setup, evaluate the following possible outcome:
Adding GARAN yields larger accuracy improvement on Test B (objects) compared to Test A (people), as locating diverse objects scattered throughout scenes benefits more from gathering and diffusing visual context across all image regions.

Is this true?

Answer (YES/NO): NO